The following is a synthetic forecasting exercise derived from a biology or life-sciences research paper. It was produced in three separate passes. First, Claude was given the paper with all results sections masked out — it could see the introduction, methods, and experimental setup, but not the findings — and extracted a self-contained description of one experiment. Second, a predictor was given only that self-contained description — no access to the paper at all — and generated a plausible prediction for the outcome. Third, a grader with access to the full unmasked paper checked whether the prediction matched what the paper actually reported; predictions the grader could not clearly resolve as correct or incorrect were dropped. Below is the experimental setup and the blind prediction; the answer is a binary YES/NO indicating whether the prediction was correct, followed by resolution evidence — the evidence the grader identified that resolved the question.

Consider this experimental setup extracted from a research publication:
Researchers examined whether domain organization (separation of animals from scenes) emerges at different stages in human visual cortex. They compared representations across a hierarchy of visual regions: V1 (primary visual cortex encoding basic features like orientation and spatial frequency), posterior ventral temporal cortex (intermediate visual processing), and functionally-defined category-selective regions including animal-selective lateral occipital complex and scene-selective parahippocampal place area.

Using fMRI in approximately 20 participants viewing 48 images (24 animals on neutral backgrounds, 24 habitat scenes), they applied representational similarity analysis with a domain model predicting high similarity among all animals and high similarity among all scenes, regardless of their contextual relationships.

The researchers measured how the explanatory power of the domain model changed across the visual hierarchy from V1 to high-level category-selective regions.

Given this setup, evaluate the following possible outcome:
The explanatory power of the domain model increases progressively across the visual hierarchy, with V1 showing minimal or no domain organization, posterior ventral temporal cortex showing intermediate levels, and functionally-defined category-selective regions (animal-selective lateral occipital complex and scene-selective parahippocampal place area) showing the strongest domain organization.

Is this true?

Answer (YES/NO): YES